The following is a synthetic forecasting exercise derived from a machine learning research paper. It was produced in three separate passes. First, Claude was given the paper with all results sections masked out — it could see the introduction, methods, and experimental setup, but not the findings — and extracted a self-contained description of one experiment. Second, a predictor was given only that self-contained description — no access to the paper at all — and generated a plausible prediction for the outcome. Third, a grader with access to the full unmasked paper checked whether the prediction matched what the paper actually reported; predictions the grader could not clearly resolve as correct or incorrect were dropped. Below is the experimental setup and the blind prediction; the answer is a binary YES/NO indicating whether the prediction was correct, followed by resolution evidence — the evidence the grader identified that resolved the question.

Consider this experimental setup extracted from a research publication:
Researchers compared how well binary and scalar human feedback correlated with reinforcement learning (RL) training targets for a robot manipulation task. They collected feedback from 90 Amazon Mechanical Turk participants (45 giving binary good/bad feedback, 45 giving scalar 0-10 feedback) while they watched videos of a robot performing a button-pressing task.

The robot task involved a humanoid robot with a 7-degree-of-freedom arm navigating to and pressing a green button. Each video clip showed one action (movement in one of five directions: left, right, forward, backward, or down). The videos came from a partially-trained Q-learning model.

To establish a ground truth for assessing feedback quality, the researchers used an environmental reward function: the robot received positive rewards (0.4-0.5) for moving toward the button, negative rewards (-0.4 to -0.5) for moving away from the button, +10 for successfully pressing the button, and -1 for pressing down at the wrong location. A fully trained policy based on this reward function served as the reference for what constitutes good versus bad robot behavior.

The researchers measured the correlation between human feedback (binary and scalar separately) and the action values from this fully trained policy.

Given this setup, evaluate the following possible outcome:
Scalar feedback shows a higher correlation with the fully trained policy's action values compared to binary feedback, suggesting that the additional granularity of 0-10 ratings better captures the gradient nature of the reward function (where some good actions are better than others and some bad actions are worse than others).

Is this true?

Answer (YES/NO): NO